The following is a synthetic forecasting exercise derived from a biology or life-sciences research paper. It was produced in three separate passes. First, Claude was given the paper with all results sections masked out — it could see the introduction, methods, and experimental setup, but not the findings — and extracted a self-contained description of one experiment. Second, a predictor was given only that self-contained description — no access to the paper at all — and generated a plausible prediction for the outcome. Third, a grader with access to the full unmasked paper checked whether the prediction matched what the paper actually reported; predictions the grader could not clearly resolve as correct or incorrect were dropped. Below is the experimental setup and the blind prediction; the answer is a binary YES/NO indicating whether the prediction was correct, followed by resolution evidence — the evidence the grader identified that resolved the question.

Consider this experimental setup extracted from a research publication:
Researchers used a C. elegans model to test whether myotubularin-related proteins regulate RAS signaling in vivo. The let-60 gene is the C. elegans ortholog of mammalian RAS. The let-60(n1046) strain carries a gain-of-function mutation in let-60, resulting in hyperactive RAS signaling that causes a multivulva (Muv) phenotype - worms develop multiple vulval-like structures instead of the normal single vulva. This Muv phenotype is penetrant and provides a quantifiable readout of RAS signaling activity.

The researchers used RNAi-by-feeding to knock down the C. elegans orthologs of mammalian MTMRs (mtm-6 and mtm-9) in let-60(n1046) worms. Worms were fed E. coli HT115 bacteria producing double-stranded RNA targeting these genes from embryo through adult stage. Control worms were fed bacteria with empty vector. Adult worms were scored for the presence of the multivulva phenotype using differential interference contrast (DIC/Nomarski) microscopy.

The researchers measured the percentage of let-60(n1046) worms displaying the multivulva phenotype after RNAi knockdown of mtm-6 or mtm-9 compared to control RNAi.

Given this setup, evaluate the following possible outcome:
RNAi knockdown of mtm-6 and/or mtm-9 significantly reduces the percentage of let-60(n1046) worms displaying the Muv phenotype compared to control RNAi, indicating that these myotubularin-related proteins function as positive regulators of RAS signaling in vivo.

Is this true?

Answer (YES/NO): YES